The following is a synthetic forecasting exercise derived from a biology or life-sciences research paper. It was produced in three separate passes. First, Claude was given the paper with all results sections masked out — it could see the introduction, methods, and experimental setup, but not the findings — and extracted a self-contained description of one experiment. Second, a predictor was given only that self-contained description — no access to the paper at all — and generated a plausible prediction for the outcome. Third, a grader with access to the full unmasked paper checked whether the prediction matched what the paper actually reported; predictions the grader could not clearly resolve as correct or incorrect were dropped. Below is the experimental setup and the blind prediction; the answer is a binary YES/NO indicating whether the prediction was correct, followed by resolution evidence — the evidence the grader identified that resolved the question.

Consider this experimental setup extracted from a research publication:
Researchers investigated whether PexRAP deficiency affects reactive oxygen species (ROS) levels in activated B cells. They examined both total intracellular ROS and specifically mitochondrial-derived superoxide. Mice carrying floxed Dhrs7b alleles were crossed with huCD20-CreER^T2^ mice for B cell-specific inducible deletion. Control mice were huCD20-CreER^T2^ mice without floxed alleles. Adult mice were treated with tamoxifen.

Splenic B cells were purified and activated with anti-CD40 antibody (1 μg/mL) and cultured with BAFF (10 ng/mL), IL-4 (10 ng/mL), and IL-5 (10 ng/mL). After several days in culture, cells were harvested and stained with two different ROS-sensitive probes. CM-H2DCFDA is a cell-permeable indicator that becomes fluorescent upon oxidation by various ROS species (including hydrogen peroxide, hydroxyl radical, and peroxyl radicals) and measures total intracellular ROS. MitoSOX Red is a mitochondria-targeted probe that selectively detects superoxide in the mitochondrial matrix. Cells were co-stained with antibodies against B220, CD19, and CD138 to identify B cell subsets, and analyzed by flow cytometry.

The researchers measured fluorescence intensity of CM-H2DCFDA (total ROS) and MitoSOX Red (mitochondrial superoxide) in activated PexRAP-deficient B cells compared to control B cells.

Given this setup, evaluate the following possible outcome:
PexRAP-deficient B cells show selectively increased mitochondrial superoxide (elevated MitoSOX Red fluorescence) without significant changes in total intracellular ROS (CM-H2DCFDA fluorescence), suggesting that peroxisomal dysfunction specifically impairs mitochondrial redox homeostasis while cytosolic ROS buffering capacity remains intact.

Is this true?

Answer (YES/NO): NO